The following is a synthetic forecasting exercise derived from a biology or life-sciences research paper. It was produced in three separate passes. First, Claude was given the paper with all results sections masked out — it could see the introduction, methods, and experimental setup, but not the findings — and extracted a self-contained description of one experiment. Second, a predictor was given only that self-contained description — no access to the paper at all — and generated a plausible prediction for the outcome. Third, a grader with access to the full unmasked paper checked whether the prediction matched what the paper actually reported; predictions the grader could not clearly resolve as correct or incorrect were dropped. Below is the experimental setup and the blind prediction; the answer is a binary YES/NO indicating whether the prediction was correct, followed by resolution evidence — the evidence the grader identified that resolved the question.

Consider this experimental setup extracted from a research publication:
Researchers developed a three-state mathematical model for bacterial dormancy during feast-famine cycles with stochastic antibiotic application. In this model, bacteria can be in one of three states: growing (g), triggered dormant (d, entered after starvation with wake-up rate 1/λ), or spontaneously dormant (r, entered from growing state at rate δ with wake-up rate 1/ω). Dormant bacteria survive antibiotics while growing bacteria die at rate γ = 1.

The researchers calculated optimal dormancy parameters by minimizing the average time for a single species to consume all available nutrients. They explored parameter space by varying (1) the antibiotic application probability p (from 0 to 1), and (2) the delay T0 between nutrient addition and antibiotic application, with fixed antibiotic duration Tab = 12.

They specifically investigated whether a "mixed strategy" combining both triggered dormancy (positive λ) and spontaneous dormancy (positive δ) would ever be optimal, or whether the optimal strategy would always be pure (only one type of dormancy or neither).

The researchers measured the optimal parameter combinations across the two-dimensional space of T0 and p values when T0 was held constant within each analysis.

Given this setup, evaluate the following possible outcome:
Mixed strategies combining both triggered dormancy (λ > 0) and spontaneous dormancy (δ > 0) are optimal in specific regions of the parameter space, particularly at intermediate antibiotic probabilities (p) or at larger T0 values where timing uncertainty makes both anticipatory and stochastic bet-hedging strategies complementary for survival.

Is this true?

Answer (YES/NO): NO